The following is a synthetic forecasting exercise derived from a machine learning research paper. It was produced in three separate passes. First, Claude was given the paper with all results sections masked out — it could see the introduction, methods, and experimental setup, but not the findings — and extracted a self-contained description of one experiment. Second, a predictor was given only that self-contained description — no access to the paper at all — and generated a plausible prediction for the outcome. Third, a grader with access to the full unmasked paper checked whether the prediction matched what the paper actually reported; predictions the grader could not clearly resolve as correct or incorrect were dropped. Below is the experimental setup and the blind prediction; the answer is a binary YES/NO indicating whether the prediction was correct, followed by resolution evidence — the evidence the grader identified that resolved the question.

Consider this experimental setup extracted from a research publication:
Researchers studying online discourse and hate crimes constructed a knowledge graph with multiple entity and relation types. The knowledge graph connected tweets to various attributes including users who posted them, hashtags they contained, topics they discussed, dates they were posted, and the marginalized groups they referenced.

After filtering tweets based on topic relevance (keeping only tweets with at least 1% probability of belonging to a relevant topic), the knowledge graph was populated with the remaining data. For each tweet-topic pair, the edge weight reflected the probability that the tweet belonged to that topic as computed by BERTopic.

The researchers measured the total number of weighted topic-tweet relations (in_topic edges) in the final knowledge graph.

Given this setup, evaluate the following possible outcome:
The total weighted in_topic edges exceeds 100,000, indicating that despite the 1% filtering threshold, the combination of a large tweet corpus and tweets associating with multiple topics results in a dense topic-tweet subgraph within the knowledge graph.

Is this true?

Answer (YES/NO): YES